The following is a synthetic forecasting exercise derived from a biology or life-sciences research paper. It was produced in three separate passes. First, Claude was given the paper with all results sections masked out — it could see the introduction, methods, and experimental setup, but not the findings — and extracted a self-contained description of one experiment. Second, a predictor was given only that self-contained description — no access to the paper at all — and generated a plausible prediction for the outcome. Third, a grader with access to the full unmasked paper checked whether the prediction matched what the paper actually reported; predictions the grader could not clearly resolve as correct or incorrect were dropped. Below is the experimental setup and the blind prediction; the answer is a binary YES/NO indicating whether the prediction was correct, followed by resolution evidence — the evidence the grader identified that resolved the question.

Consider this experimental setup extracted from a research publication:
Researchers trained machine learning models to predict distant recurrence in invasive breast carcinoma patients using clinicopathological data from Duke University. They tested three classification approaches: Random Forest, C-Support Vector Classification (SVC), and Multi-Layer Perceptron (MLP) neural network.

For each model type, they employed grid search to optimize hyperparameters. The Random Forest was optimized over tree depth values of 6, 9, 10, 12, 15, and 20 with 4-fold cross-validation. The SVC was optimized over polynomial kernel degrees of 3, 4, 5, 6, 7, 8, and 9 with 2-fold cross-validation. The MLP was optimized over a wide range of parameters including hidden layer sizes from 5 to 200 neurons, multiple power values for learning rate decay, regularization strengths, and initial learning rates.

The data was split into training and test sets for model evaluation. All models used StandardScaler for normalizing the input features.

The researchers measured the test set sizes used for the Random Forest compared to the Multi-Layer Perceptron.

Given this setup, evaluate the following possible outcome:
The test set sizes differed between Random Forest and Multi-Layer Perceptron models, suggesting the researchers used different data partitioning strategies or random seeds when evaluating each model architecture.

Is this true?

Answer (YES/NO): YES